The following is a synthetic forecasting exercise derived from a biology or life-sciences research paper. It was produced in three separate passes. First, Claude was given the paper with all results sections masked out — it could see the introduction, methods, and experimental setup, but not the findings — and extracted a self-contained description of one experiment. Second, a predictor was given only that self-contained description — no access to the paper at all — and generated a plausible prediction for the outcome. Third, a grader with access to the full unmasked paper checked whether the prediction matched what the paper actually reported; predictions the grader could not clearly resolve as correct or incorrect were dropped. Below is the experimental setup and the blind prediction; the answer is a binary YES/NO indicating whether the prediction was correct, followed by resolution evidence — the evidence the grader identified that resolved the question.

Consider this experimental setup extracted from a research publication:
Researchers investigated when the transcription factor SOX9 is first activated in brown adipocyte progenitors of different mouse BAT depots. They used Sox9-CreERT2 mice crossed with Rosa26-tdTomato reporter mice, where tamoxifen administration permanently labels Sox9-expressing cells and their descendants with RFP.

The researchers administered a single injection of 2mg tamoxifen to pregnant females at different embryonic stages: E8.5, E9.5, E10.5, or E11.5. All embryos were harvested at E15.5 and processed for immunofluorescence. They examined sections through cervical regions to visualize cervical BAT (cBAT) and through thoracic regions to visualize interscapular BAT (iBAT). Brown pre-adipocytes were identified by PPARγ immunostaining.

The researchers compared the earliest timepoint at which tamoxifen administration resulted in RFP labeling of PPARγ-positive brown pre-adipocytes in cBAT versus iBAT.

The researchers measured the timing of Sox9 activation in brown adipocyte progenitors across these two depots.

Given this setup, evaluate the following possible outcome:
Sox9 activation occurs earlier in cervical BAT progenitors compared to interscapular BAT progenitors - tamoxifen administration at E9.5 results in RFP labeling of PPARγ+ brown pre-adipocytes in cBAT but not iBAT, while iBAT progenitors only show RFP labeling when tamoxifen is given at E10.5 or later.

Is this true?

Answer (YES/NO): YES